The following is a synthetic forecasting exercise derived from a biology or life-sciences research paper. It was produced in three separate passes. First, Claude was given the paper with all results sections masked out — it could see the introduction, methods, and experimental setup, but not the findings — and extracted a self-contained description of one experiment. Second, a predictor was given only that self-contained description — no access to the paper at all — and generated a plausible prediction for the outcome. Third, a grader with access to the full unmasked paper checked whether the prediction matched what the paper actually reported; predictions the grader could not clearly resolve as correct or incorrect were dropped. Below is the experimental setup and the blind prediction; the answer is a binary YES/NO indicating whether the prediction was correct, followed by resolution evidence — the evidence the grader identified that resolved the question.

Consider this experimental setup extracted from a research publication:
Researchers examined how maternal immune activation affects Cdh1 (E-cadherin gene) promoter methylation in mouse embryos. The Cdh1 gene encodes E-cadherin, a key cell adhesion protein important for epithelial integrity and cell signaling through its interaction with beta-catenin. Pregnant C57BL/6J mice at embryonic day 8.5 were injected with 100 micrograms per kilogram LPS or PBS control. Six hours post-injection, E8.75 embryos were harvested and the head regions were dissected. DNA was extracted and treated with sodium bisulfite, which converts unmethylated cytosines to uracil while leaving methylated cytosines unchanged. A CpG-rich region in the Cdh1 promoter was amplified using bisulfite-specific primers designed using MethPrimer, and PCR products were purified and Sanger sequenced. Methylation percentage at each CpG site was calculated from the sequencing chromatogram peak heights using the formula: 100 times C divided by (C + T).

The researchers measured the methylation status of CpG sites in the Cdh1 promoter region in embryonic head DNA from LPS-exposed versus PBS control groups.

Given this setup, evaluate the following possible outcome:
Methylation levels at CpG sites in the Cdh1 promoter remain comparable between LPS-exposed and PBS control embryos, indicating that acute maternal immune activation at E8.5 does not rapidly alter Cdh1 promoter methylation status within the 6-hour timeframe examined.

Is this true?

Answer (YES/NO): NO